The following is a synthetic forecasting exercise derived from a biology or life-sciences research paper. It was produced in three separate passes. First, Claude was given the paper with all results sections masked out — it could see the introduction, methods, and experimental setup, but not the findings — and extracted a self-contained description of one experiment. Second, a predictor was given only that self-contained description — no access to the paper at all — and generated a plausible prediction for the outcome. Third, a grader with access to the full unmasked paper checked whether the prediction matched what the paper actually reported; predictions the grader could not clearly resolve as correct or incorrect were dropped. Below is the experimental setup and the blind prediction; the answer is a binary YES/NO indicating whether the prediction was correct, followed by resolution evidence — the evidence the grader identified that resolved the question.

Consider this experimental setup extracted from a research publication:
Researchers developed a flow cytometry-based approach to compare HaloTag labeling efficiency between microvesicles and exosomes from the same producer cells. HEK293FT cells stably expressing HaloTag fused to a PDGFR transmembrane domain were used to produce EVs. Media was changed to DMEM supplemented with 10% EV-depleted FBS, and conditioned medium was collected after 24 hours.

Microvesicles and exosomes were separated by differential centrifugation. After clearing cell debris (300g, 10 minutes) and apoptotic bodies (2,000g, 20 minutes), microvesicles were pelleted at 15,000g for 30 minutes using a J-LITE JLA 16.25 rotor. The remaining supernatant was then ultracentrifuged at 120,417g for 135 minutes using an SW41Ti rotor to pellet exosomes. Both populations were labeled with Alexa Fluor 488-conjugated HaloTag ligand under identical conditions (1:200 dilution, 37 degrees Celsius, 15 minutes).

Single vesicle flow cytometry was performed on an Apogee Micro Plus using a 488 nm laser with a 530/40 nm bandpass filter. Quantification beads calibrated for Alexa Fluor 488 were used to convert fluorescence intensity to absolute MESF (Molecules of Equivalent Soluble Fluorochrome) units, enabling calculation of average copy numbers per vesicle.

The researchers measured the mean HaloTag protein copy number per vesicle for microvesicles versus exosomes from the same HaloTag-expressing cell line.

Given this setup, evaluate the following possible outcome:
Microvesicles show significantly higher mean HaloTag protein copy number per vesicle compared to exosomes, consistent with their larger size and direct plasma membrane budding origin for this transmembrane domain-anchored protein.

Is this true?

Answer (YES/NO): NO